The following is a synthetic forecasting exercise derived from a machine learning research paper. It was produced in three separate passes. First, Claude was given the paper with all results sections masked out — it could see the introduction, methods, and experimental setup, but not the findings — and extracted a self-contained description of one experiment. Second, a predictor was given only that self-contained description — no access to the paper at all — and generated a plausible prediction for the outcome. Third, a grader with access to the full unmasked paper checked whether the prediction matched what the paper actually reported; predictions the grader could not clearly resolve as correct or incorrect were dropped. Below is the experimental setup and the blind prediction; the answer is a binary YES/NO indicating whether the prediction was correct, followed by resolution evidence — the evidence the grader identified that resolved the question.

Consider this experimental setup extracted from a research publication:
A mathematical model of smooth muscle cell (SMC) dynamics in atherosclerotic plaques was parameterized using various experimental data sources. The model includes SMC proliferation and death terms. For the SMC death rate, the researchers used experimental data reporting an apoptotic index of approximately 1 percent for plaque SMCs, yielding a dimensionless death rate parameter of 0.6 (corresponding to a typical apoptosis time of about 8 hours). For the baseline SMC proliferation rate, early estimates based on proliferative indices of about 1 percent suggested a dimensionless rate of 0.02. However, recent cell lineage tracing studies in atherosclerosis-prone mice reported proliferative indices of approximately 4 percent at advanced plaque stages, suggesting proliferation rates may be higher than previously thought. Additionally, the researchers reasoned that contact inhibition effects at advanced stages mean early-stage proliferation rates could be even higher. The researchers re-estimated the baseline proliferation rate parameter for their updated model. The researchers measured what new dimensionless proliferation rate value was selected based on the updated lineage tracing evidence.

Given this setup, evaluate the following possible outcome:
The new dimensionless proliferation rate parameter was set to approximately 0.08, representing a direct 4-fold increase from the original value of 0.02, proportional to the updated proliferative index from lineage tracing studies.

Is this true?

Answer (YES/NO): NO